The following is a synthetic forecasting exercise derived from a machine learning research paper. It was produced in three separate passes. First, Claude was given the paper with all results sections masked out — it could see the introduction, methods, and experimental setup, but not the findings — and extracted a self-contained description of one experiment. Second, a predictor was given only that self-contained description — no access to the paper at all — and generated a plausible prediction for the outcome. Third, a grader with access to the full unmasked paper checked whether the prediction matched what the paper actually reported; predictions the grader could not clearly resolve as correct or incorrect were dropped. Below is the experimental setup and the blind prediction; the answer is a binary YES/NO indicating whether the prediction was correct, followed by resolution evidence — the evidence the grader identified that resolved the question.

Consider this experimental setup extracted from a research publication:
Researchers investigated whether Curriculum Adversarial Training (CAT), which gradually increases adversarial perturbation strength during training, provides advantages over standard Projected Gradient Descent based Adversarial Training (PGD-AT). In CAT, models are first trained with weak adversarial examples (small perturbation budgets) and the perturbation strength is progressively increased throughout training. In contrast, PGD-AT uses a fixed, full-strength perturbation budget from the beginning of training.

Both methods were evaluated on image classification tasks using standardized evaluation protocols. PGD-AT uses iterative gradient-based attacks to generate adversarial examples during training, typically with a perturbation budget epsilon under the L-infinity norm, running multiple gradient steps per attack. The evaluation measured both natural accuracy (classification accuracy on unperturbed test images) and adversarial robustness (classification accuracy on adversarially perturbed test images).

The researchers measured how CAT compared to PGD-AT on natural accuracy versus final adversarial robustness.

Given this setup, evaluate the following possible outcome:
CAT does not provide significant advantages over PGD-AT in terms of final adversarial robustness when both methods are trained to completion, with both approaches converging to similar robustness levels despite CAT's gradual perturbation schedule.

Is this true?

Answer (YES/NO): YES